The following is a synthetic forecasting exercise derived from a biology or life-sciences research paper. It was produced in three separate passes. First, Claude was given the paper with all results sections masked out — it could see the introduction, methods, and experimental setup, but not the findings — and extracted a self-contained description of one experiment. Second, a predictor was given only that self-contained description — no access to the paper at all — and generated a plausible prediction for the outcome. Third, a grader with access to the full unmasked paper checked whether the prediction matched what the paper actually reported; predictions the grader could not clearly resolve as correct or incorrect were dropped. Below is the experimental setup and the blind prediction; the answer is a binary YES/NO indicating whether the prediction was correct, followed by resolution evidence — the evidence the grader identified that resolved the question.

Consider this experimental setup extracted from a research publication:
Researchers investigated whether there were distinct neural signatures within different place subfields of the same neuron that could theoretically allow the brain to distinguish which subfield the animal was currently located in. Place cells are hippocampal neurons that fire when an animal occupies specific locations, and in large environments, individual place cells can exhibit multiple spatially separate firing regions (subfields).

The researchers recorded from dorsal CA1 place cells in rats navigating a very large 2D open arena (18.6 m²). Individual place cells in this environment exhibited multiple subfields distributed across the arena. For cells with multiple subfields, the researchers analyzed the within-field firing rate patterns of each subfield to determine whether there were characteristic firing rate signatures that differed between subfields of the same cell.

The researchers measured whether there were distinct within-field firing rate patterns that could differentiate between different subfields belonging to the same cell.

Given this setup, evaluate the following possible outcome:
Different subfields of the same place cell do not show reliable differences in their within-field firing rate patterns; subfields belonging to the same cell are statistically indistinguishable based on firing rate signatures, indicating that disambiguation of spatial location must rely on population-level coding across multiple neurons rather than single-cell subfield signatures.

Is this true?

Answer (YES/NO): YES